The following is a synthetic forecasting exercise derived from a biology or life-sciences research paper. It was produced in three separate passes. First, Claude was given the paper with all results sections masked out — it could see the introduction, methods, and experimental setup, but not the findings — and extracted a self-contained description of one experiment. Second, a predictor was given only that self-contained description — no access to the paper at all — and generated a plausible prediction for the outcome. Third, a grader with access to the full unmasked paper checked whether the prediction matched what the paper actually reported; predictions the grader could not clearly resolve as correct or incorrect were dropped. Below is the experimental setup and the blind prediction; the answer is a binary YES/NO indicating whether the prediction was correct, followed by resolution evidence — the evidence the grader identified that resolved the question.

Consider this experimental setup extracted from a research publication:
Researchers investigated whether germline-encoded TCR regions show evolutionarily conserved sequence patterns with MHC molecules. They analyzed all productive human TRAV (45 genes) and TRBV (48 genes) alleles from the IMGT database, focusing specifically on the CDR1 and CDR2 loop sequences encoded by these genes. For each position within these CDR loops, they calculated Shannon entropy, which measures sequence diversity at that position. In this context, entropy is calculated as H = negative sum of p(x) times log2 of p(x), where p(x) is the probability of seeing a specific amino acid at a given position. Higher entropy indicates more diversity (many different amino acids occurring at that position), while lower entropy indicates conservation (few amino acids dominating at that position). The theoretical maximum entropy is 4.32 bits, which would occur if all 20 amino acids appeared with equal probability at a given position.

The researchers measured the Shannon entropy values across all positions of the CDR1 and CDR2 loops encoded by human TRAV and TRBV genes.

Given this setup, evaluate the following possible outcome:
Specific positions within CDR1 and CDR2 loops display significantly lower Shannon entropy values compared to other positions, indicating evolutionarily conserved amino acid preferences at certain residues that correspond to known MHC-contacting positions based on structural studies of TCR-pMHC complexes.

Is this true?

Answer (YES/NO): NO